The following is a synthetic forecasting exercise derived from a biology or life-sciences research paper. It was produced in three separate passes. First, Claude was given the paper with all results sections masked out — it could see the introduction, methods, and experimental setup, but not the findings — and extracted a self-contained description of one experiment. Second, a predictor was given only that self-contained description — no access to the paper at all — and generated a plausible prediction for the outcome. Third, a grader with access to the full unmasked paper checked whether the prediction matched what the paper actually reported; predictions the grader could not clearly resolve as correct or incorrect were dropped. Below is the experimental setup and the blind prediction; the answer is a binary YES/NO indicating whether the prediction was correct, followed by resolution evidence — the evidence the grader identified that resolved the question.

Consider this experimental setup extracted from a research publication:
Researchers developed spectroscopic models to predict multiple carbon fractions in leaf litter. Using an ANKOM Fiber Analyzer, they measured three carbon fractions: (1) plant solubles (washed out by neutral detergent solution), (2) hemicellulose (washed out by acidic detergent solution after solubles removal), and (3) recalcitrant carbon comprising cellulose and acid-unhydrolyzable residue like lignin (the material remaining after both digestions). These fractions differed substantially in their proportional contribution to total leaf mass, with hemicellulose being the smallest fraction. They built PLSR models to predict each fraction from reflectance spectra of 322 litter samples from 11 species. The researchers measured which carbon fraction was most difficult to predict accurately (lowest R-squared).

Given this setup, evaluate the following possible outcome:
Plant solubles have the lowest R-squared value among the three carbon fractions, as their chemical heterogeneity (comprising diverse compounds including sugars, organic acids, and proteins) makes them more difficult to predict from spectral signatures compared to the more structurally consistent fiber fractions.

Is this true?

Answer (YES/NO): NO